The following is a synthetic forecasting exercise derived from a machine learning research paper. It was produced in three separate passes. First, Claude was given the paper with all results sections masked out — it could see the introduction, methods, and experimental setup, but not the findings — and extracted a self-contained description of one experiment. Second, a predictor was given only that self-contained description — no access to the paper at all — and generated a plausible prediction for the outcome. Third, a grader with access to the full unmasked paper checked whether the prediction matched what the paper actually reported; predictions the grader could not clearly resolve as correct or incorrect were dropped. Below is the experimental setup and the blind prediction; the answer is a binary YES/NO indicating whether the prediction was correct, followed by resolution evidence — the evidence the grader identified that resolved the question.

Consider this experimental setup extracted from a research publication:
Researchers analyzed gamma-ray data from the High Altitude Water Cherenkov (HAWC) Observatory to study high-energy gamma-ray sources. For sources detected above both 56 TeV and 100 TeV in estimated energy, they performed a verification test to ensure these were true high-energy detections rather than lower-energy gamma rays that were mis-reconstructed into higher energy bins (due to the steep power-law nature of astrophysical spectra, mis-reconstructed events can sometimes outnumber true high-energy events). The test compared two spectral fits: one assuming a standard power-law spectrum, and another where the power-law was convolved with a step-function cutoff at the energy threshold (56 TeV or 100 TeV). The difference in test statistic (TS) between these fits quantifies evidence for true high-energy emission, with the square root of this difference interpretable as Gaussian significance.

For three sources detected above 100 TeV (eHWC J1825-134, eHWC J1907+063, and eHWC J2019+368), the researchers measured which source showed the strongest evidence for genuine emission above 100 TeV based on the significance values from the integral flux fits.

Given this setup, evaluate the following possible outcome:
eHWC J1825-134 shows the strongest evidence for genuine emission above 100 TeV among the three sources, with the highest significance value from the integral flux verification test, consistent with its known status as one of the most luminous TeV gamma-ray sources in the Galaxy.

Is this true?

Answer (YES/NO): NO